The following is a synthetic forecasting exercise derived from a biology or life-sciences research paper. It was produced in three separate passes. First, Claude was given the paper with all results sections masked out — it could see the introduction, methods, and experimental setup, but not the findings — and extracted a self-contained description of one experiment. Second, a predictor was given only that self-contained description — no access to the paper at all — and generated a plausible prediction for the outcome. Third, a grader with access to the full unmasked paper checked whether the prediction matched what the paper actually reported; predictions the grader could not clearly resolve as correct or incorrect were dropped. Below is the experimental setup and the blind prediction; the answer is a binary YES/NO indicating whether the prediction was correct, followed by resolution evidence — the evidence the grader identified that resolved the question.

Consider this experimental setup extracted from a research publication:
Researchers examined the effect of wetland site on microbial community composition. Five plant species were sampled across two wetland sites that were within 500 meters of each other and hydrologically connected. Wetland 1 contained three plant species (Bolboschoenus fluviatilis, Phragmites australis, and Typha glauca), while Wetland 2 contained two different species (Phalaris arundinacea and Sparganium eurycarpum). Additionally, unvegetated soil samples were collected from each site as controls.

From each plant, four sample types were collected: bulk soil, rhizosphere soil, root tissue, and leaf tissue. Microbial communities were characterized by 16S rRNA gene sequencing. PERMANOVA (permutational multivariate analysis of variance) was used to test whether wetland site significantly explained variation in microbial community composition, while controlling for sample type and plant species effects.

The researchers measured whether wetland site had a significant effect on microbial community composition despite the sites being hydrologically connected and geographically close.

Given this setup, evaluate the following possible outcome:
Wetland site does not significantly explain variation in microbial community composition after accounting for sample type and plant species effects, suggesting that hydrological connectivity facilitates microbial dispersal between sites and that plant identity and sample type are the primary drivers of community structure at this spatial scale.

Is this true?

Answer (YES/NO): NO